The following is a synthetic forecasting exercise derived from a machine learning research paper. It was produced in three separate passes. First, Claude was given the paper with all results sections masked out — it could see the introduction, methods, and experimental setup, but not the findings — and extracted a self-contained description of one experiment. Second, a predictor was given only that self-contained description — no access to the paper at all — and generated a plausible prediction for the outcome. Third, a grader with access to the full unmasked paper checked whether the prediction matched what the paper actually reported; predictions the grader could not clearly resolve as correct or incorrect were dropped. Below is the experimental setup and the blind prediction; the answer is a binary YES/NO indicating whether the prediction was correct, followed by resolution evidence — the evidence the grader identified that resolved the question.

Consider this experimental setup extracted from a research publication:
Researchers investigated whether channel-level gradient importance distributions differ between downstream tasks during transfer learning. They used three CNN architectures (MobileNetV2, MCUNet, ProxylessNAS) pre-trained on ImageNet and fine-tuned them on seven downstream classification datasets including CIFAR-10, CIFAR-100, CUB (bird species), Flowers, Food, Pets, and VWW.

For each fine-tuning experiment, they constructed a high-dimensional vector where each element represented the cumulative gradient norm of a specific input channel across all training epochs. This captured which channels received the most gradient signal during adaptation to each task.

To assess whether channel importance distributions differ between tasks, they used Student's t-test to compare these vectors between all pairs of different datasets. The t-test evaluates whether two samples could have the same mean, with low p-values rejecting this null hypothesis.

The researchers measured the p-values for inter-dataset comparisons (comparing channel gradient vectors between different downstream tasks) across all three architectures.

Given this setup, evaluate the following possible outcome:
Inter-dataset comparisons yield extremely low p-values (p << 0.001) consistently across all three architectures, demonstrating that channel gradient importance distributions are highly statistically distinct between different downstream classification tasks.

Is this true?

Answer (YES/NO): YES